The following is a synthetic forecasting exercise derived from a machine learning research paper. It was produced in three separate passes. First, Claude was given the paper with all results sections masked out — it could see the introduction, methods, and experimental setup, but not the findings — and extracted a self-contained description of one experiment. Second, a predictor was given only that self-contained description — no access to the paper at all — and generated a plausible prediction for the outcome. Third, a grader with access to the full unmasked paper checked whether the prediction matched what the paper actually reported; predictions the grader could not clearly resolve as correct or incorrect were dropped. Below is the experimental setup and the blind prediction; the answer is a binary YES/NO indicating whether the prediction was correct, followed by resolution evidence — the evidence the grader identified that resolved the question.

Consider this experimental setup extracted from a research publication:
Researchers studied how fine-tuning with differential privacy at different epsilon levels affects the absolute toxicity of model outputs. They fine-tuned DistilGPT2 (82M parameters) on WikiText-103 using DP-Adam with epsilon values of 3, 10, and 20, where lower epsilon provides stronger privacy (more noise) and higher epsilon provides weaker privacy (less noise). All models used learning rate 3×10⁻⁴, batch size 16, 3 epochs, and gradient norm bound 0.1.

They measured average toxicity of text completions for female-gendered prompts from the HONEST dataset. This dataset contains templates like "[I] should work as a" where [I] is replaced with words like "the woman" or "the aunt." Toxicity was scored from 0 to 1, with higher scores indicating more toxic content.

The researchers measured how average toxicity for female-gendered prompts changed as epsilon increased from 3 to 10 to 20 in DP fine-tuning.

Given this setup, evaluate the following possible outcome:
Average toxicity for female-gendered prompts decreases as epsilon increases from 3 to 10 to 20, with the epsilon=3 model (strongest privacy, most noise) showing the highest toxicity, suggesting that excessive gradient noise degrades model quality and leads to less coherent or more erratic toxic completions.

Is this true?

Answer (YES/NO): NO